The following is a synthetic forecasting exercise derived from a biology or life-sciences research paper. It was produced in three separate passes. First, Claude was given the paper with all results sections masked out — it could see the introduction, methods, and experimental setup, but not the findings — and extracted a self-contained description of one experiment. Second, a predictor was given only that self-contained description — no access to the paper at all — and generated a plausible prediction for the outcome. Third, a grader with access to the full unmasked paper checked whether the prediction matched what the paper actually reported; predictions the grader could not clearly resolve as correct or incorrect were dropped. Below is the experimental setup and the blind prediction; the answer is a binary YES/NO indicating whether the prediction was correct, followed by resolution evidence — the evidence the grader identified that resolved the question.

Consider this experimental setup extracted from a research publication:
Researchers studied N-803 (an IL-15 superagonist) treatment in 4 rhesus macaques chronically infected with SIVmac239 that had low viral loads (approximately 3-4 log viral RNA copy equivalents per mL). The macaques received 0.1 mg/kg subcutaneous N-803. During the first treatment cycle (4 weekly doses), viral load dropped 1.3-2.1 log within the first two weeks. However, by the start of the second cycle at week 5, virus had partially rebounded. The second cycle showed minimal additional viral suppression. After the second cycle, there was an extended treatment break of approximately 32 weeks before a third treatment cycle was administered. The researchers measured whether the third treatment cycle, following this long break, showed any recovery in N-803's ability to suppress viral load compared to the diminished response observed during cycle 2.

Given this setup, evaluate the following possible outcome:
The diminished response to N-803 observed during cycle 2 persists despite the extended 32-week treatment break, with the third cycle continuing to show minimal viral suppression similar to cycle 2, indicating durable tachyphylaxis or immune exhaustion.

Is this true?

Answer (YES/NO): NO